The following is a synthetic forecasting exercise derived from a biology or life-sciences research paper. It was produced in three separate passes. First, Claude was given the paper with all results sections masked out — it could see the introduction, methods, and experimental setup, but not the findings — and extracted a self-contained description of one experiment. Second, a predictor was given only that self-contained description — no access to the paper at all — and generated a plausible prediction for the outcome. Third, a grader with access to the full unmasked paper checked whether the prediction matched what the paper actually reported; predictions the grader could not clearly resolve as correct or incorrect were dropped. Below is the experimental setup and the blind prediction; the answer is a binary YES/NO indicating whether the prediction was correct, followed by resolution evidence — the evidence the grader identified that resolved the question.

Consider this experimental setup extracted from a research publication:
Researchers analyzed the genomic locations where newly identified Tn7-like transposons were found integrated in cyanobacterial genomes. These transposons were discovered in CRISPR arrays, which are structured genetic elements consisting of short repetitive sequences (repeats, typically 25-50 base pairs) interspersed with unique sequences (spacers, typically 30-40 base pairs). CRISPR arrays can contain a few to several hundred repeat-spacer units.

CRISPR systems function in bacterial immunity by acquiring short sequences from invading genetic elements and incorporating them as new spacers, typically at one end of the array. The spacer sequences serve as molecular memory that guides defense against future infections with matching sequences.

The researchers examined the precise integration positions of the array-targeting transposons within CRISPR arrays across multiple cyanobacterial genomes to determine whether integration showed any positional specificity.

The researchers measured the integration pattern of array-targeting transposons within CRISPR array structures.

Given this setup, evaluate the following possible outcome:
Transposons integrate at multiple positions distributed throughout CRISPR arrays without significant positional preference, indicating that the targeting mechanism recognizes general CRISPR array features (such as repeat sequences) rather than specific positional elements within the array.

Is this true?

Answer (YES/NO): YES